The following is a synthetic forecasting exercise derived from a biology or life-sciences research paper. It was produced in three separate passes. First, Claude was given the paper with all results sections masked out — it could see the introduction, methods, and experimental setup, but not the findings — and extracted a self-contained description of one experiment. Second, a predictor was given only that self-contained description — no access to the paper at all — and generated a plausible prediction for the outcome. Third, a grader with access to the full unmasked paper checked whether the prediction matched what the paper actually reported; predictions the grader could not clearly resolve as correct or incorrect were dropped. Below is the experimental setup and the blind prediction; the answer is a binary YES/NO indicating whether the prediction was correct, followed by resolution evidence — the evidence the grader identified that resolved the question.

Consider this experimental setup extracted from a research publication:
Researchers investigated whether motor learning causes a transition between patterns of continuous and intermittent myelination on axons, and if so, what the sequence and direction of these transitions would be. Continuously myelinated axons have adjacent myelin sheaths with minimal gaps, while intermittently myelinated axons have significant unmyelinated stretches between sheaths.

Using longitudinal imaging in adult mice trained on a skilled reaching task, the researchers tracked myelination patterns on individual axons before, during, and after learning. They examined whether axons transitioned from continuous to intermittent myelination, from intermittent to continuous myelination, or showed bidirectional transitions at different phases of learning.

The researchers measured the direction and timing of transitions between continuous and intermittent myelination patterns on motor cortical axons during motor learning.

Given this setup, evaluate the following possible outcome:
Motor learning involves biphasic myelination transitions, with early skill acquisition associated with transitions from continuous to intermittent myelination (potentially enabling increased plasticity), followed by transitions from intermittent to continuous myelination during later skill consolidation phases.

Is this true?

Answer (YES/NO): YES